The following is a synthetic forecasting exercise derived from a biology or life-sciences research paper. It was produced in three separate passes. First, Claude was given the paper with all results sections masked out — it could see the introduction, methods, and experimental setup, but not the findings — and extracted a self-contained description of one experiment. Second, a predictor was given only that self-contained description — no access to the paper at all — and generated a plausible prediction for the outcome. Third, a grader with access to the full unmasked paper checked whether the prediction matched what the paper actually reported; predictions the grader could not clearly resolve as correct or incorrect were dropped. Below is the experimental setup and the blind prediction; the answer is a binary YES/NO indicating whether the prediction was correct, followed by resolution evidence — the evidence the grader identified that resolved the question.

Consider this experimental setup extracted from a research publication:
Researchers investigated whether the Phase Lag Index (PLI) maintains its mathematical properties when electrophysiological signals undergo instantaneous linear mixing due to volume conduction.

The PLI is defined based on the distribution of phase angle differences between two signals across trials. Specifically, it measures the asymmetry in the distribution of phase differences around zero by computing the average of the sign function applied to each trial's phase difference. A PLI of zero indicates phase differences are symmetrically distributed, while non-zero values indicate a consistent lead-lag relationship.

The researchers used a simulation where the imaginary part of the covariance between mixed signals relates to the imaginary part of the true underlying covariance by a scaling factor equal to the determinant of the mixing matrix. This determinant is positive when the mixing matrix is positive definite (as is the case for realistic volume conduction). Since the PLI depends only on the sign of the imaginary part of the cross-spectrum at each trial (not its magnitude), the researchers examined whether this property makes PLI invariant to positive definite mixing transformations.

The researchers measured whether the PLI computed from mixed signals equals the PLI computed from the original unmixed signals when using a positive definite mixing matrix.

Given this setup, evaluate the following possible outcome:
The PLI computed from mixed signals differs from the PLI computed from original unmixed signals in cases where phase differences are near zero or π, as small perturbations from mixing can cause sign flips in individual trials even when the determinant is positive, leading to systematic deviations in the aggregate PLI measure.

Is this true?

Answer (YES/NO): NO